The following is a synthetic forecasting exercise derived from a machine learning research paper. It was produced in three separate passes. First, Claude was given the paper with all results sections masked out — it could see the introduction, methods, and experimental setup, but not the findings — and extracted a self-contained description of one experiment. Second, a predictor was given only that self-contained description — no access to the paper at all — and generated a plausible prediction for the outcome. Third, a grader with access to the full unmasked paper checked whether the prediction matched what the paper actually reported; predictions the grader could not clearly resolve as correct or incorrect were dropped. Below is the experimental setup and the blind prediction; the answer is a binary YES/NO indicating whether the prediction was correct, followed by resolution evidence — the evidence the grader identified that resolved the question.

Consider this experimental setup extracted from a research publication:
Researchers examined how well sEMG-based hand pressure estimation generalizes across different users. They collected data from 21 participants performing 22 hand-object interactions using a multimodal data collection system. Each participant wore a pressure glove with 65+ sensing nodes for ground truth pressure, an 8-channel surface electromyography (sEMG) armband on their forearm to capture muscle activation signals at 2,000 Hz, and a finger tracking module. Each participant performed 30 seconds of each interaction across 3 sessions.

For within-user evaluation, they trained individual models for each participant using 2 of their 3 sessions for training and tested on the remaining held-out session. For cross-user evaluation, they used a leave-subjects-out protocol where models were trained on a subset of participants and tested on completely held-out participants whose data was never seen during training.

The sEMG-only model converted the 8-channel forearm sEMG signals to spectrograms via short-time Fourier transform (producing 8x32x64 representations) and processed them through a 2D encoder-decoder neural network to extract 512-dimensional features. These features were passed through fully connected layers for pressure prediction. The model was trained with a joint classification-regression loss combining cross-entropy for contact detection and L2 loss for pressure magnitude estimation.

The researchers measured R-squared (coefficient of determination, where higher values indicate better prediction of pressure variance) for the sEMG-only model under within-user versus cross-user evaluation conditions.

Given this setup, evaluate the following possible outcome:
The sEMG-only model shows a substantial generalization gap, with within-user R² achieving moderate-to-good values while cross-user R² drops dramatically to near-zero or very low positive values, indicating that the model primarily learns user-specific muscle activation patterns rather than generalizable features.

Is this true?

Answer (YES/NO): NO